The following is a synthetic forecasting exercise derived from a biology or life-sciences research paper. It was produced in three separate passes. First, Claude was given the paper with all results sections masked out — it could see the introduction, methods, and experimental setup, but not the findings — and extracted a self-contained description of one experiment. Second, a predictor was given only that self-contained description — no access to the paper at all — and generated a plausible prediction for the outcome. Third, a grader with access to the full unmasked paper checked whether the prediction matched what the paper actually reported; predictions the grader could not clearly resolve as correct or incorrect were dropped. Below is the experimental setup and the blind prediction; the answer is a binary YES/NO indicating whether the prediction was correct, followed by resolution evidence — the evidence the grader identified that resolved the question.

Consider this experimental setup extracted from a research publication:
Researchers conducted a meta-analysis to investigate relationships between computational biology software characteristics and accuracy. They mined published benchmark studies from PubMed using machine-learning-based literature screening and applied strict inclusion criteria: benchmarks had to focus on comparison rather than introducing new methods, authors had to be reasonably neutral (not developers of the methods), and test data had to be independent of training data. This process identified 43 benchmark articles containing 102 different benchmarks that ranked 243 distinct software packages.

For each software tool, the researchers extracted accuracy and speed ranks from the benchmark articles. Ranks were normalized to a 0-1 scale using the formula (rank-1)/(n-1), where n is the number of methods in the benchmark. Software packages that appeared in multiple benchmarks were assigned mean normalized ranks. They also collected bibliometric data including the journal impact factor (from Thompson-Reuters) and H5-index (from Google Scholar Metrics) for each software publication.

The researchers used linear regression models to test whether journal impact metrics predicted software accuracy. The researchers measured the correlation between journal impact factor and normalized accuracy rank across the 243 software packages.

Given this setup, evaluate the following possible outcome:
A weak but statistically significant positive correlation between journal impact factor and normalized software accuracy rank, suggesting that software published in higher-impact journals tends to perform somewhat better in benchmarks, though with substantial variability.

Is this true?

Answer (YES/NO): NO